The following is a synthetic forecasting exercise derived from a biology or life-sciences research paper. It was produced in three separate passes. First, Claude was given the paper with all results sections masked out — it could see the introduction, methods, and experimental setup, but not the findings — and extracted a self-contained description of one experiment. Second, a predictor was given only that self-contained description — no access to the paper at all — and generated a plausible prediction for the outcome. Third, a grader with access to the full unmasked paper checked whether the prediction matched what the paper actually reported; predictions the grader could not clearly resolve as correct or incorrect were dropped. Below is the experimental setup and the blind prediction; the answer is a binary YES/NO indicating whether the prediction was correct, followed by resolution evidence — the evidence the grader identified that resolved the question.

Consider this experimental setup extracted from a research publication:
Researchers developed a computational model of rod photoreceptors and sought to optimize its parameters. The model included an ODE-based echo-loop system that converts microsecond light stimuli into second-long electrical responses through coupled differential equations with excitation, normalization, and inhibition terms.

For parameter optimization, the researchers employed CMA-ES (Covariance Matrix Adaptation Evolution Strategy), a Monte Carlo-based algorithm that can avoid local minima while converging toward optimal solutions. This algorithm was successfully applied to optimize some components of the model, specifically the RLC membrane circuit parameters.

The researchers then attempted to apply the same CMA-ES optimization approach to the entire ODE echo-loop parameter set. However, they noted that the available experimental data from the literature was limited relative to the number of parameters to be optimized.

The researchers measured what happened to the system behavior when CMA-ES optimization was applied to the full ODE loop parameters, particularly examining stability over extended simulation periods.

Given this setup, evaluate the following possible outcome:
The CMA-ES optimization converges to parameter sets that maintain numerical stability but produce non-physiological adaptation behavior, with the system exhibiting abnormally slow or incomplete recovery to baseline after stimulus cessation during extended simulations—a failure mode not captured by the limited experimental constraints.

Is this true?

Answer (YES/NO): NO